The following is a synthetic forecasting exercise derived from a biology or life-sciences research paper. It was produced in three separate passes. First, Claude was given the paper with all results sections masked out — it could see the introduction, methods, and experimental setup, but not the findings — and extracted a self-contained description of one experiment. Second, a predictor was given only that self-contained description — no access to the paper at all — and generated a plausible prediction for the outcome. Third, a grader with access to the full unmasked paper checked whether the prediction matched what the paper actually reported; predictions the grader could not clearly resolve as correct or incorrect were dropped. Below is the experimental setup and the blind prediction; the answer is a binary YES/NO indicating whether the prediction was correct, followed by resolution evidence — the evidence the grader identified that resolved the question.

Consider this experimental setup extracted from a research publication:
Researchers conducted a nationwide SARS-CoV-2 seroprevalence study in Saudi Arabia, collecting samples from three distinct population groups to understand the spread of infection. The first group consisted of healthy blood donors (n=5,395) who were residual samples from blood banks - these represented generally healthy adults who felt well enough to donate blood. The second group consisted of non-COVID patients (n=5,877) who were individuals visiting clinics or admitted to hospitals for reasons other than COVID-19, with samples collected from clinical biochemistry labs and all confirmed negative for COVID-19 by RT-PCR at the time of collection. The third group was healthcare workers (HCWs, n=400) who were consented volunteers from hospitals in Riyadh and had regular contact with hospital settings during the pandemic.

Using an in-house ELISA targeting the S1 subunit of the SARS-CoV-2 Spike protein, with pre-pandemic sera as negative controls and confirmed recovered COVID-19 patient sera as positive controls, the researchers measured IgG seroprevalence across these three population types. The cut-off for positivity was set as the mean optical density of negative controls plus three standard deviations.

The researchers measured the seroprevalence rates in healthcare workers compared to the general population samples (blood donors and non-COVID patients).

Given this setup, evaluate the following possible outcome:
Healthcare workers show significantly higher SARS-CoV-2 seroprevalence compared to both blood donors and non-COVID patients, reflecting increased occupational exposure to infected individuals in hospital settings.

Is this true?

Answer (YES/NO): NO